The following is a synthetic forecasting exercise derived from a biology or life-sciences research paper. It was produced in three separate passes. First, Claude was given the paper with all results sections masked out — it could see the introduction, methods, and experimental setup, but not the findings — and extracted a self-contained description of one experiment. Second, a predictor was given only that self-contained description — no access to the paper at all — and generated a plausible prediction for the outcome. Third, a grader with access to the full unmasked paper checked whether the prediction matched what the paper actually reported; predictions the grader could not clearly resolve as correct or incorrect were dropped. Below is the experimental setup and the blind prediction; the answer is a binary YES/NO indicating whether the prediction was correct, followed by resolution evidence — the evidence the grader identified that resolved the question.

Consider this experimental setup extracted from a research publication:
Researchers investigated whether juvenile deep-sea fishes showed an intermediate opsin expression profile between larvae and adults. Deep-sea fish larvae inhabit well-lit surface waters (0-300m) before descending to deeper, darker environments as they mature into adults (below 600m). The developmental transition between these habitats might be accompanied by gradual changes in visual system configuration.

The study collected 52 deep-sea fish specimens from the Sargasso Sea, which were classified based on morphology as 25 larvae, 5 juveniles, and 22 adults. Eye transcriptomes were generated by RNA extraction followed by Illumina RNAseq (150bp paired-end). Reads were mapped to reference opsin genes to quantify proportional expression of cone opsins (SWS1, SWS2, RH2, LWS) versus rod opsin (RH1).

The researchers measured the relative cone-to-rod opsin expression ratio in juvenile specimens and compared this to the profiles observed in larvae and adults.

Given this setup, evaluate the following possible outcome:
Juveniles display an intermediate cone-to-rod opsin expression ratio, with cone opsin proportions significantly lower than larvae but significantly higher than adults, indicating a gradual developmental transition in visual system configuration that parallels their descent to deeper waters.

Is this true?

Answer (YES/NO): NO